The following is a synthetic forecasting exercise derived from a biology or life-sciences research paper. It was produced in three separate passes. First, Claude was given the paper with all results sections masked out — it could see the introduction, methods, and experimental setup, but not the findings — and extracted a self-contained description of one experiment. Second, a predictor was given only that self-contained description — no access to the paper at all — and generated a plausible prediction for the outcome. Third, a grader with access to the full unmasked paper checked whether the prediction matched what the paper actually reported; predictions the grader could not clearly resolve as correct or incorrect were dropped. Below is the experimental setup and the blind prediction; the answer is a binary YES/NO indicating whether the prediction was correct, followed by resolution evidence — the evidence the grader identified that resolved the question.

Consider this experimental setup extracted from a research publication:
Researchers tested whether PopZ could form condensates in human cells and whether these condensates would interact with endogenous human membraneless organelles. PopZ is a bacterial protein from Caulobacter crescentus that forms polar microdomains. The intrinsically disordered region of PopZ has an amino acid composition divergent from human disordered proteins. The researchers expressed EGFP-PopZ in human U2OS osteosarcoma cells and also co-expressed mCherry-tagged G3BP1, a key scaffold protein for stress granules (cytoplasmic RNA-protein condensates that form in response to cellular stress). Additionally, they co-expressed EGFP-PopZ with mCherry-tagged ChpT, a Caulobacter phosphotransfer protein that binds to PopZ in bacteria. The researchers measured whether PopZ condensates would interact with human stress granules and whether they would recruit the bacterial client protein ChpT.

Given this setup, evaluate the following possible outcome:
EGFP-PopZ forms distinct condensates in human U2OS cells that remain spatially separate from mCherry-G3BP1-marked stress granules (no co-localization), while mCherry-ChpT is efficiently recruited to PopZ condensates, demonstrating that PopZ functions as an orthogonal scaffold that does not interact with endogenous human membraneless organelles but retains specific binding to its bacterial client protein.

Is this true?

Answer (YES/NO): YES